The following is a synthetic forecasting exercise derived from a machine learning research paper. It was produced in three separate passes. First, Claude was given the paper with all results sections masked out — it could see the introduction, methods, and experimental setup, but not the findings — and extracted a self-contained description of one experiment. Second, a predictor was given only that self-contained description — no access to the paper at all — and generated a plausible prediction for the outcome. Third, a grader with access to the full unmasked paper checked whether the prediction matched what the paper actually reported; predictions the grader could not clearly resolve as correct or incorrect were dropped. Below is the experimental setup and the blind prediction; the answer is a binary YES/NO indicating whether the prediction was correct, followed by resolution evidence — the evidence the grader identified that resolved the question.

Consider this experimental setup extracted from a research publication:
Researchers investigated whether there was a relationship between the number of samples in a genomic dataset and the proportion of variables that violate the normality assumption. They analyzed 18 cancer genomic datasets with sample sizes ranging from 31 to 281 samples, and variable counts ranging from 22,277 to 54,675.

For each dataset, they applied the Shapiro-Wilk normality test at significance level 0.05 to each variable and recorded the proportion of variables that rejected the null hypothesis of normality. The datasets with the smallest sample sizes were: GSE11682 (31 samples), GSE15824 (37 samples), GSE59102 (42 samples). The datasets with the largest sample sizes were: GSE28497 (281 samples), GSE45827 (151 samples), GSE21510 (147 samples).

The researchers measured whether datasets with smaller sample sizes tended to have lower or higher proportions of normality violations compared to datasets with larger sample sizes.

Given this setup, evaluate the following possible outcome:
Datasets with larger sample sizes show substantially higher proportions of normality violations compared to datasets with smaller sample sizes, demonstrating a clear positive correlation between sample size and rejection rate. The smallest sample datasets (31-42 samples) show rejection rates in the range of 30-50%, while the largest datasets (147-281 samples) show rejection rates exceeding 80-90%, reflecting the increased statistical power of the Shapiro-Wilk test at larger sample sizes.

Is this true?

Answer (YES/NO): NO